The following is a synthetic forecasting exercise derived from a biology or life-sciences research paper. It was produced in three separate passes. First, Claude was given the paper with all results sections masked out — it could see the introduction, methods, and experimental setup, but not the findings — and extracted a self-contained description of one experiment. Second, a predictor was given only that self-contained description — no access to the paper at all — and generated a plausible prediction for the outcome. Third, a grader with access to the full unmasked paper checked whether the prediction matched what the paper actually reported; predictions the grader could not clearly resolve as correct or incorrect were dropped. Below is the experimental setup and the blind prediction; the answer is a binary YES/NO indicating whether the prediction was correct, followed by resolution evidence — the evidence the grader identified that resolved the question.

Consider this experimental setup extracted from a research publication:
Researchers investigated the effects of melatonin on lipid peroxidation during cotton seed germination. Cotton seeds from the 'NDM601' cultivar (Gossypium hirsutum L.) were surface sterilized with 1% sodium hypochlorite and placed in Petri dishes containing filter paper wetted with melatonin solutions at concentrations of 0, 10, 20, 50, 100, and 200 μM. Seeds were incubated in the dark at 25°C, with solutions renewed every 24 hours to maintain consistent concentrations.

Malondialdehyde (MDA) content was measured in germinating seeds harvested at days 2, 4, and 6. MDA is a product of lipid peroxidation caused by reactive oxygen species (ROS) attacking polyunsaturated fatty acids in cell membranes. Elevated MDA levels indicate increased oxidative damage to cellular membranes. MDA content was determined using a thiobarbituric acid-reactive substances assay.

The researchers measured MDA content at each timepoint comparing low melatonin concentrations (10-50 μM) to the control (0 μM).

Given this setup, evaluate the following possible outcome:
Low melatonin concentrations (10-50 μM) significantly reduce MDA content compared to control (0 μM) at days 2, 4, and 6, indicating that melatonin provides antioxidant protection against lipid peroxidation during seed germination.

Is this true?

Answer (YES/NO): NO